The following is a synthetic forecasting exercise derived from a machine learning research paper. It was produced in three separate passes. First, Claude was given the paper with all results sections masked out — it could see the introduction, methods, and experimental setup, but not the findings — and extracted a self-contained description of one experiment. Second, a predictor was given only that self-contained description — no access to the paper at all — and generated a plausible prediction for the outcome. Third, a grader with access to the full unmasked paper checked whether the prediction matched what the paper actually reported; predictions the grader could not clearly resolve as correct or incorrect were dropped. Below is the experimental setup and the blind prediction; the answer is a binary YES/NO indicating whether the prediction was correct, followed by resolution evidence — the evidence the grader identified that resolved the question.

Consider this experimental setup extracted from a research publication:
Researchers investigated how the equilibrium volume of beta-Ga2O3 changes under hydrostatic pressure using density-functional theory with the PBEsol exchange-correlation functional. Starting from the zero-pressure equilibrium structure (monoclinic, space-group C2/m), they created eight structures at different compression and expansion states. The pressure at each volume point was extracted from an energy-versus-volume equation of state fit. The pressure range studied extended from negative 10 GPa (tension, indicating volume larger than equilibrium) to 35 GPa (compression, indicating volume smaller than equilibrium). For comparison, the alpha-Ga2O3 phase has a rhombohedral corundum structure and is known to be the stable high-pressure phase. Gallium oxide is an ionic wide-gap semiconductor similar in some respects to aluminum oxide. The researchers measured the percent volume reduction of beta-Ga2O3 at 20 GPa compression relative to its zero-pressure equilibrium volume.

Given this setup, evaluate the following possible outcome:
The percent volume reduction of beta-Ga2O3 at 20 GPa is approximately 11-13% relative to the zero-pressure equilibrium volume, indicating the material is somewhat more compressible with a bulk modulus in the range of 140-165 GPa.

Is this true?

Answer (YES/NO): NO